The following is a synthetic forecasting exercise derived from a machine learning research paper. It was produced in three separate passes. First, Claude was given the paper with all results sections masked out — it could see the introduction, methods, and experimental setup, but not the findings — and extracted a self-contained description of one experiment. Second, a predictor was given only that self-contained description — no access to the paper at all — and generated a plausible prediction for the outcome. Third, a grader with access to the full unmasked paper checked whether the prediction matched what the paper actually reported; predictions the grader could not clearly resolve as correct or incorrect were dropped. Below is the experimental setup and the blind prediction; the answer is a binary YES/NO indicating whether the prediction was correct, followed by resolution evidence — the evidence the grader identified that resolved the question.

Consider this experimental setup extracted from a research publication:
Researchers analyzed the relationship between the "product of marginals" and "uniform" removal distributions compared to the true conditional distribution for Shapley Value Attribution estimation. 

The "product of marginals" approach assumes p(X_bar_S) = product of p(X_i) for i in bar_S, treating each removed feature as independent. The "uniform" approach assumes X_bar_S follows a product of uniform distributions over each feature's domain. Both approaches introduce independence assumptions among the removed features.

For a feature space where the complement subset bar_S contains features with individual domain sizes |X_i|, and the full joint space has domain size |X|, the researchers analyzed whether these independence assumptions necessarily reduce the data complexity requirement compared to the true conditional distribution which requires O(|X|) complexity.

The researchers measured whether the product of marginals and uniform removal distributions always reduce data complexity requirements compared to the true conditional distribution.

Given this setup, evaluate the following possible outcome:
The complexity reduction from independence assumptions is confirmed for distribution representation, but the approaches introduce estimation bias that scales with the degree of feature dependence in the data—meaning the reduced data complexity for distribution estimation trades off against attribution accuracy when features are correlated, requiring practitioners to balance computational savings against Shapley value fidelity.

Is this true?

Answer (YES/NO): NO